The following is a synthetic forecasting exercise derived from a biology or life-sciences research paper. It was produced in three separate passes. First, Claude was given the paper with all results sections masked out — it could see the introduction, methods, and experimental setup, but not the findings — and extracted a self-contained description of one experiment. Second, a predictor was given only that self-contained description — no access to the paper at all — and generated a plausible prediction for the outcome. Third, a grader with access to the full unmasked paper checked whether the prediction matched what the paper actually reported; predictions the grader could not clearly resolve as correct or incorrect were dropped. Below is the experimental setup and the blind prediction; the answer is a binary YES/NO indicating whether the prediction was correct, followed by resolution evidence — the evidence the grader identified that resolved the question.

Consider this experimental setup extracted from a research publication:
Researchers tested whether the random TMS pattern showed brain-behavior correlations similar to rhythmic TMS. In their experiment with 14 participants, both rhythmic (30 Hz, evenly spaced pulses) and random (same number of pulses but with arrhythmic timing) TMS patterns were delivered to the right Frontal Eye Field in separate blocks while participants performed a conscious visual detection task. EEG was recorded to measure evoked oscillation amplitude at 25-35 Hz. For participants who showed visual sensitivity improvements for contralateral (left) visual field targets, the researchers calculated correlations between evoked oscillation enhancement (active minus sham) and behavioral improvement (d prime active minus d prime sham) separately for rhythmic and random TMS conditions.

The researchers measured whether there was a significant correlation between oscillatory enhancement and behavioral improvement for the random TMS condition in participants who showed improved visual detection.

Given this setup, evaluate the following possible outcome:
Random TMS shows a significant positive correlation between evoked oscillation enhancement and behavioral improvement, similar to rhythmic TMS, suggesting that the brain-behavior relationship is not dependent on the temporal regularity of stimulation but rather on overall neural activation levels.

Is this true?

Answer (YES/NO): NO